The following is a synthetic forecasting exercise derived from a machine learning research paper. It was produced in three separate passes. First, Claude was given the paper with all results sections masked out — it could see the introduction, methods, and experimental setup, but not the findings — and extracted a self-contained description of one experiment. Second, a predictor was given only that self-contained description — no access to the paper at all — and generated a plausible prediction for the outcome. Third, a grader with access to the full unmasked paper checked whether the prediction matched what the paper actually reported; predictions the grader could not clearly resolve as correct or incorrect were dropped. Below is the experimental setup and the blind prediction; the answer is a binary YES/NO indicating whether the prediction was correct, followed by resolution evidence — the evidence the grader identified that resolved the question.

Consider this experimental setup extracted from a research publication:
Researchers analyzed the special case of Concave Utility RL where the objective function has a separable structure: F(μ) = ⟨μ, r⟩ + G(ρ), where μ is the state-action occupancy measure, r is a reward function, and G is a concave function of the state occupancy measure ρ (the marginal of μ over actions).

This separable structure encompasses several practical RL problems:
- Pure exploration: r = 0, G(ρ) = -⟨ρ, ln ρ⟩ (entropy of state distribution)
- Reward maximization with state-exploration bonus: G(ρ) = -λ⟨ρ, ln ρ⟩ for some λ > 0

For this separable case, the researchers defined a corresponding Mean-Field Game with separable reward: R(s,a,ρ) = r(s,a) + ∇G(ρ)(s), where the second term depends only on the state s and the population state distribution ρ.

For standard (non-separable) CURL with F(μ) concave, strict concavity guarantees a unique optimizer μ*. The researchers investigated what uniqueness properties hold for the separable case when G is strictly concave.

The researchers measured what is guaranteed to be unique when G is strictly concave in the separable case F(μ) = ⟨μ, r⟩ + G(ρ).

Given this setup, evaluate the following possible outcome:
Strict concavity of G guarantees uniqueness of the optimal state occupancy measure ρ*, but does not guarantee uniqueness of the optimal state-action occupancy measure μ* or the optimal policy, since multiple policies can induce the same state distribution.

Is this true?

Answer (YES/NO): YES